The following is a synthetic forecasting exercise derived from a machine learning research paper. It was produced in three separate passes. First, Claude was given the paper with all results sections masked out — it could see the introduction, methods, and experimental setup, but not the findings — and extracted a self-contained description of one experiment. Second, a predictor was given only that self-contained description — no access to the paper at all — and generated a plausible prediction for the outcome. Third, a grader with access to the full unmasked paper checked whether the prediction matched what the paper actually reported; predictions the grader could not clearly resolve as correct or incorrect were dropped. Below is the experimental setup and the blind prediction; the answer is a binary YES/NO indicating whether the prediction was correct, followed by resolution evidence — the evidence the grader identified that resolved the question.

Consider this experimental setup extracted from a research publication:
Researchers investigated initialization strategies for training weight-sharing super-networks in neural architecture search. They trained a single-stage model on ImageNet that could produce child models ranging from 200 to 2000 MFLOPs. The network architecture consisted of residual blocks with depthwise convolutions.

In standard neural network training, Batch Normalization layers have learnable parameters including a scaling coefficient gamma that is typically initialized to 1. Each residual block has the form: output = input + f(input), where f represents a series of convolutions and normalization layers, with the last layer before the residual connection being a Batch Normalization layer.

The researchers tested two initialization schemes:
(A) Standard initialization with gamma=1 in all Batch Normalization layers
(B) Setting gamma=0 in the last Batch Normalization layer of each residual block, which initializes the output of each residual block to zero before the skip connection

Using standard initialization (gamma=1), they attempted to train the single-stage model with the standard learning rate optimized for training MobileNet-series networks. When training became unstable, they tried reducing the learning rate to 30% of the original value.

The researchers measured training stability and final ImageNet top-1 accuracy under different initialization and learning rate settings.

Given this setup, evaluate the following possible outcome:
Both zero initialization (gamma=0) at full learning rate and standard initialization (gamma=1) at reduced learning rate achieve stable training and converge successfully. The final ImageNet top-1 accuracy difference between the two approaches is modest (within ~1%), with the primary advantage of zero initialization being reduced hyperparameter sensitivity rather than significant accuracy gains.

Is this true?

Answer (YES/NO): NO